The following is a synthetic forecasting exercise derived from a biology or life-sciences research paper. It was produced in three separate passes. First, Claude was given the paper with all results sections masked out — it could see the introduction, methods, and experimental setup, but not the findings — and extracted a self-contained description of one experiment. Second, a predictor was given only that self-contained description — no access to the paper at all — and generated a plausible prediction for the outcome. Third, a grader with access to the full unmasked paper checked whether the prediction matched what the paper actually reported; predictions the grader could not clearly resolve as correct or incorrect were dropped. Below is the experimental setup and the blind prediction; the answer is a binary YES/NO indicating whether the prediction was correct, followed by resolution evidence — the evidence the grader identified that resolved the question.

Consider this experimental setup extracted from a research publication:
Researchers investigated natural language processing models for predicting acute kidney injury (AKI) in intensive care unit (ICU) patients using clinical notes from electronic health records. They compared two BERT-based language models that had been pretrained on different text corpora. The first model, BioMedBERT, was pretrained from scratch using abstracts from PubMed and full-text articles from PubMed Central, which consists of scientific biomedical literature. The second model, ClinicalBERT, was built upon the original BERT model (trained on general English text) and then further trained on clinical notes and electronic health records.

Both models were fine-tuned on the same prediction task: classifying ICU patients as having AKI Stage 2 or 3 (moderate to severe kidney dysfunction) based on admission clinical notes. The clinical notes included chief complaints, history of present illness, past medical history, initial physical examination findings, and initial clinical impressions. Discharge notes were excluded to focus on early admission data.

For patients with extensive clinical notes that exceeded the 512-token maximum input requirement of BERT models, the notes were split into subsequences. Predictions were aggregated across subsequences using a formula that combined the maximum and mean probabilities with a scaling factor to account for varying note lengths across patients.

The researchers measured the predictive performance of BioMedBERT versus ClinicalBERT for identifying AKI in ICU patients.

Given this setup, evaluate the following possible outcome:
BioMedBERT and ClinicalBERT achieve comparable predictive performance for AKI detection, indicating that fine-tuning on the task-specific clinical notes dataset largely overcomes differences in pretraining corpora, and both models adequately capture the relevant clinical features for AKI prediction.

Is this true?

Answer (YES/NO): NO